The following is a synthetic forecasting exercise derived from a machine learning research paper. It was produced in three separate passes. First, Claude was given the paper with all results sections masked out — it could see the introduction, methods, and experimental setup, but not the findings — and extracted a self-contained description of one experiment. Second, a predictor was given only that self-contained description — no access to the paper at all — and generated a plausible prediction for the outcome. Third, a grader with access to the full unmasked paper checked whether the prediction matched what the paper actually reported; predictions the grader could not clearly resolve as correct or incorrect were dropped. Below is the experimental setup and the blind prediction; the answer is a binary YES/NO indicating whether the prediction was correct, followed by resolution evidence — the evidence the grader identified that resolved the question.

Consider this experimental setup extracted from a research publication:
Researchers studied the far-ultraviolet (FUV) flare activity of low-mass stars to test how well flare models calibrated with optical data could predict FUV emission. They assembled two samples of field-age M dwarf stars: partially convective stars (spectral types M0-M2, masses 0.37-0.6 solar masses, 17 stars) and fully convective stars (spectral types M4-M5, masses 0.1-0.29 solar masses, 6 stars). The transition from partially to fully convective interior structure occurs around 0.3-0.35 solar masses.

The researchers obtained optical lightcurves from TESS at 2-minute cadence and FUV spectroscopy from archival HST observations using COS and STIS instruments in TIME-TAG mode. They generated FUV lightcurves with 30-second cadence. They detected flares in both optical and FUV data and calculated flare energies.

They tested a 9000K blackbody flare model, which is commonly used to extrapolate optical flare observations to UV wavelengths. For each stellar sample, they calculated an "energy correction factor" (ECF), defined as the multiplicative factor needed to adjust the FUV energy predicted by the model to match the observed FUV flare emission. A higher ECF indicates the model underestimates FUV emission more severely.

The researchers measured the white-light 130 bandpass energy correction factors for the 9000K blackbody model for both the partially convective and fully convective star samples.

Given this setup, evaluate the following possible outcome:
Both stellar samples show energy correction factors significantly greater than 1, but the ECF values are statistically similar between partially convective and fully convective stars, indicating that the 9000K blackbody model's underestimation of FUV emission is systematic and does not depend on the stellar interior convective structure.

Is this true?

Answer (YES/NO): NO